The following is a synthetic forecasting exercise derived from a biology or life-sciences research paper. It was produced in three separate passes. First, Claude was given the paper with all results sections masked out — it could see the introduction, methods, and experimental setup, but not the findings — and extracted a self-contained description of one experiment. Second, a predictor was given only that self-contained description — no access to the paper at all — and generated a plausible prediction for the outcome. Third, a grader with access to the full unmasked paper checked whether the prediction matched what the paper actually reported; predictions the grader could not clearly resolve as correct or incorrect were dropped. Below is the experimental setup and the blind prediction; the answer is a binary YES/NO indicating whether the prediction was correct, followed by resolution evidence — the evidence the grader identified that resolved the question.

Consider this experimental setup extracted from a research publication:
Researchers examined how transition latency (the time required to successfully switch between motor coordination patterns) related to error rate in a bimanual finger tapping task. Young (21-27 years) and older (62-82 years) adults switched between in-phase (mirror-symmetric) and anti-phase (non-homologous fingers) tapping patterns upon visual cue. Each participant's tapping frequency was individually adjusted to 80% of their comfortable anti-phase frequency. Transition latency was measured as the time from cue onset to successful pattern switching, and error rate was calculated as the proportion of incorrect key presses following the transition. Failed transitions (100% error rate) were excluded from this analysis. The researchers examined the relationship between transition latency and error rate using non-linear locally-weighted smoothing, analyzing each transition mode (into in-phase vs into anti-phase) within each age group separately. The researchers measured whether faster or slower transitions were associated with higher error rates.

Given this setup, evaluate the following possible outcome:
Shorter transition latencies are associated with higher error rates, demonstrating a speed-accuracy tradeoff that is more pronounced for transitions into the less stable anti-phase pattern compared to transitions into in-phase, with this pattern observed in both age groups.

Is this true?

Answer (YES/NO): NO